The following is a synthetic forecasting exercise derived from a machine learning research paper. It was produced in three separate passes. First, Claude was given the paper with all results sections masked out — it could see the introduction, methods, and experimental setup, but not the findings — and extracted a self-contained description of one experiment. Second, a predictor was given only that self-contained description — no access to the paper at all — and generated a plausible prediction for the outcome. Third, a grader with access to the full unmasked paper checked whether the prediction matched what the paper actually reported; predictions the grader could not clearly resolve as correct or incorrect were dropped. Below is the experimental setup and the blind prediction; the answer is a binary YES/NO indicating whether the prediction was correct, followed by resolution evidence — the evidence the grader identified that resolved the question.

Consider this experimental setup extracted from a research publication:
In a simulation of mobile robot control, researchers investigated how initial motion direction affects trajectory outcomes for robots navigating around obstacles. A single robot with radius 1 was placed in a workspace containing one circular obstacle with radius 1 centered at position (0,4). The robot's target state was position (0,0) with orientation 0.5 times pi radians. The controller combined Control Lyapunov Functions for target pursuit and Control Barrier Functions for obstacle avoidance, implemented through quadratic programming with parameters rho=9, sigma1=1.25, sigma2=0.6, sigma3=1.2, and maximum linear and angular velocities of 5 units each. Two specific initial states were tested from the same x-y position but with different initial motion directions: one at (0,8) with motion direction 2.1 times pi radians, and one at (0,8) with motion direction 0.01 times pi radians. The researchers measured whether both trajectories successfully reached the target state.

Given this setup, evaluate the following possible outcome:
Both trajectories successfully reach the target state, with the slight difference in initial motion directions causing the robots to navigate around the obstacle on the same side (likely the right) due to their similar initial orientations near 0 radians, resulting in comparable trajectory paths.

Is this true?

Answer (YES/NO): NO